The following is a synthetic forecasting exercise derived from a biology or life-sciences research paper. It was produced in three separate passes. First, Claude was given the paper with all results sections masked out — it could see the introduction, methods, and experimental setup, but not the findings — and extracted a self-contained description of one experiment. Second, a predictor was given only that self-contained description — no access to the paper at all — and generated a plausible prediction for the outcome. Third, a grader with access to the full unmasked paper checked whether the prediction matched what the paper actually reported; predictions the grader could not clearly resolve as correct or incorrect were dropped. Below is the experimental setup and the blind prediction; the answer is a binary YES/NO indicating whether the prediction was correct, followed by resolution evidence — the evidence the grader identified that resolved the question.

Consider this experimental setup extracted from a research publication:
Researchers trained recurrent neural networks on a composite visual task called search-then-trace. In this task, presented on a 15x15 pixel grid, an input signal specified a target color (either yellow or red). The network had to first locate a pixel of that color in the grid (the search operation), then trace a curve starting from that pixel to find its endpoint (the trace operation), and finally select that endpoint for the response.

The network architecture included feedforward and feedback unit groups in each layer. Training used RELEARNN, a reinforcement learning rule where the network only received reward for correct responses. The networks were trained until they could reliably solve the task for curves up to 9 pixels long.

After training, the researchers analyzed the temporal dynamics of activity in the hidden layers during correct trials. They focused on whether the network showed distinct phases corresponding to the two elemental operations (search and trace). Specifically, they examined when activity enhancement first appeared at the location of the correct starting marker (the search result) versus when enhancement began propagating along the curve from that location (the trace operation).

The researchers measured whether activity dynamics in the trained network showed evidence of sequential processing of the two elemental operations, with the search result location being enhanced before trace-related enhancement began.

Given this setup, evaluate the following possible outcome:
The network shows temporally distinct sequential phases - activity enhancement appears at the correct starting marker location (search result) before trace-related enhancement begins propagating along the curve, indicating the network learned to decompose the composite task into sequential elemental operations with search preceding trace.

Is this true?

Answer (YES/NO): YES